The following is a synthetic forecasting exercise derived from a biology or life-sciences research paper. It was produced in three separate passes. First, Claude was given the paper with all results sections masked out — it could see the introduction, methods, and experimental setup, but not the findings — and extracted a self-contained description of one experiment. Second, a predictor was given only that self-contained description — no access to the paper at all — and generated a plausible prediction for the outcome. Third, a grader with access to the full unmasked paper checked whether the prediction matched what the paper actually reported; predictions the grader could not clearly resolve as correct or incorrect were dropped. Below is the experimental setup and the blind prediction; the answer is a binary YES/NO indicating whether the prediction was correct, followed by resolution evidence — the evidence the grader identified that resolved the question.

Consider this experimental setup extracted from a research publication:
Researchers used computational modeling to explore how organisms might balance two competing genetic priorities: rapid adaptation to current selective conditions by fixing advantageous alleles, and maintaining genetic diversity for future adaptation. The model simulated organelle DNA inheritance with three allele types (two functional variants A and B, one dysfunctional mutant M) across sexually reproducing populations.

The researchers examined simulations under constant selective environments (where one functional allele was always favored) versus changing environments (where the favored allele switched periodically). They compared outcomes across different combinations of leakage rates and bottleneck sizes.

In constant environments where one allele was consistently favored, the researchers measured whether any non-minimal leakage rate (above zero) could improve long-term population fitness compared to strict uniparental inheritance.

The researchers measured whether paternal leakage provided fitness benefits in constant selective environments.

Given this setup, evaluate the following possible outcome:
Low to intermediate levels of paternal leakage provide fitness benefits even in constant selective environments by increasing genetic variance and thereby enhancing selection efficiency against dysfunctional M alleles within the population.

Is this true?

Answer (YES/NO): NO